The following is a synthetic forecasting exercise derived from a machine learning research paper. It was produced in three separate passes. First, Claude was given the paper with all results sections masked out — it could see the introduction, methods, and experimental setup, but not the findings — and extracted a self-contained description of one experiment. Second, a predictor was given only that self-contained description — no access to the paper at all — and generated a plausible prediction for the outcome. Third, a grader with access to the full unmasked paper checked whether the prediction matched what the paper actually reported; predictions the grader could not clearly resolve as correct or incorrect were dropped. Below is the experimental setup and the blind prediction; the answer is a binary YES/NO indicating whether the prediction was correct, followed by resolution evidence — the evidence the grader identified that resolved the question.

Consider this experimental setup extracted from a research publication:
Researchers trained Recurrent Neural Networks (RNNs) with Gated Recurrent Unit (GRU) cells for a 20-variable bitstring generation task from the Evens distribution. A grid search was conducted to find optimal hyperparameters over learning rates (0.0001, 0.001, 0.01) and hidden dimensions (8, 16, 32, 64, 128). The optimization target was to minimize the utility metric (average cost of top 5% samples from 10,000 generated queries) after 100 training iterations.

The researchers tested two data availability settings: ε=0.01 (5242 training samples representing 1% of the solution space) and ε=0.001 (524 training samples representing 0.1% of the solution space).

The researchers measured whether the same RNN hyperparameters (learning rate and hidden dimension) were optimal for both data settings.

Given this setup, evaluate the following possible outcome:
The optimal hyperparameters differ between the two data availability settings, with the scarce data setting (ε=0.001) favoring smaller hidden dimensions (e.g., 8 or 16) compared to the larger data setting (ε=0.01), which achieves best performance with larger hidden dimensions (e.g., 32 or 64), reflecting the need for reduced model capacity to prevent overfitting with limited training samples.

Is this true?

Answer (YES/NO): NO